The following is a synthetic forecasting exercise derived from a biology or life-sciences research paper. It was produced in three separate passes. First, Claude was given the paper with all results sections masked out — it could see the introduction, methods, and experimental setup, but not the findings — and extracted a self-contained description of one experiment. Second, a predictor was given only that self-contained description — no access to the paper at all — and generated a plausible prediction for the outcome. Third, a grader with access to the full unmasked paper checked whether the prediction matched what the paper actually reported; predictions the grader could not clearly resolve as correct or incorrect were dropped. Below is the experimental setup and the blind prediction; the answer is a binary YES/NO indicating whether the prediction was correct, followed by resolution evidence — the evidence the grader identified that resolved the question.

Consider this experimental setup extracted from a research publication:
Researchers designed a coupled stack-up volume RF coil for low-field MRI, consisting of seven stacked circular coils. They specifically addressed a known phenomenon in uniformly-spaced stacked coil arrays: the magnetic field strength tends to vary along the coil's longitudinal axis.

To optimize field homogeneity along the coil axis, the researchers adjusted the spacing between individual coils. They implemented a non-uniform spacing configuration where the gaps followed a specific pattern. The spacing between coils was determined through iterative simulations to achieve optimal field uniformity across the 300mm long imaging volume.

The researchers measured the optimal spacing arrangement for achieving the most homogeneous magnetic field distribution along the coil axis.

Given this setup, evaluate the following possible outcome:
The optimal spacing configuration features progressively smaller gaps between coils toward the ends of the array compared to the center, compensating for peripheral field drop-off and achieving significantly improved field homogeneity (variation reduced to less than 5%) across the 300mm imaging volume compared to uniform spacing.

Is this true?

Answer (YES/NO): NO